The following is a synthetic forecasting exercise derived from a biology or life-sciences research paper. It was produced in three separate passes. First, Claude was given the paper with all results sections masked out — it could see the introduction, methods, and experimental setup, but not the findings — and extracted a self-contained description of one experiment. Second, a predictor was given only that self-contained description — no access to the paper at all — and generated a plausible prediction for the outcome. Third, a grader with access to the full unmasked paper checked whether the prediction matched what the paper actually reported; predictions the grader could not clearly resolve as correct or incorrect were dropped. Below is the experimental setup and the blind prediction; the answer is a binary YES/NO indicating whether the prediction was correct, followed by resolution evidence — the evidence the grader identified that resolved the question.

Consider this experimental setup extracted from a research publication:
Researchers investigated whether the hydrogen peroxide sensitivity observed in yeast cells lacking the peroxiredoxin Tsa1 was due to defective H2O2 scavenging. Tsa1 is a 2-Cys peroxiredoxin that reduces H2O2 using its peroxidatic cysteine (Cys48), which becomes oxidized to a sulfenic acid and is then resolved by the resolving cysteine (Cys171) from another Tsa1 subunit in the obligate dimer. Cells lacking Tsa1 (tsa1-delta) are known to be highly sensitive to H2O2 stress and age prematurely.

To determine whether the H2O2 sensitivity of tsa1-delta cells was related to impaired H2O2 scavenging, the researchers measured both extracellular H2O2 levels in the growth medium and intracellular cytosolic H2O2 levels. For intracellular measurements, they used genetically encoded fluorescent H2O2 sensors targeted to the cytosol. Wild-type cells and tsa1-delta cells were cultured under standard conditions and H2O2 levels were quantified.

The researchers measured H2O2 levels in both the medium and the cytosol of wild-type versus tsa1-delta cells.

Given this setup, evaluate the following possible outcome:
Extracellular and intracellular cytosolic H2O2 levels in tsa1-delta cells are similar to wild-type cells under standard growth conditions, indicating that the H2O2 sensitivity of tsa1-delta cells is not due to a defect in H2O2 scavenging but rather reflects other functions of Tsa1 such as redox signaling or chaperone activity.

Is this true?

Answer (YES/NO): YES